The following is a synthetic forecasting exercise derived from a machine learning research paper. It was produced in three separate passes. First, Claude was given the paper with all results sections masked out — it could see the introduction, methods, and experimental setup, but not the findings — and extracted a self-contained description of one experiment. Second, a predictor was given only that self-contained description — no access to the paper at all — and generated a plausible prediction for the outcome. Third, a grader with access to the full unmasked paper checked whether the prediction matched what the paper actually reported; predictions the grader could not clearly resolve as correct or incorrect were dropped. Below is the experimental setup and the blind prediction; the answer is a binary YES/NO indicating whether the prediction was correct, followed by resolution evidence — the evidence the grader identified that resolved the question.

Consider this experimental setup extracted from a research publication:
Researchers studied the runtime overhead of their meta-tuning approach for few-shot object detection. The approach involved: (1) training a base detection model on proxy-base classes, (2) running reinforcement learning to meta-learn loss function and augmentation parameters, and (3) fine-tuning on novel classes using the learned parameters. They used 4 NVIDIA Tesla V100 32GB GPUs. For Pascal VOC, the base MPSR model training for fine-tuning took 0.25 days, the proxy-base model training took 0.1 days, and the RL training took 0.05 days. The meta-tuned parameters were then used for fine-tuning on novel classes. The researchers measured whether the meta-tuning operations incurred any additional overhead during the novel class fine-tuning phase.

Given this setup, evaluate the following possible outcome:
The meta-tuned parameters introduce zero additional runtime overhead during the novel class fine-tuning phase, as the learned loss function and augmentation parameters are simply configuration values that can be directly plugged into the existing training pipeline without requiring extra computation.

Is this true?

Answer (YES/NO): YES